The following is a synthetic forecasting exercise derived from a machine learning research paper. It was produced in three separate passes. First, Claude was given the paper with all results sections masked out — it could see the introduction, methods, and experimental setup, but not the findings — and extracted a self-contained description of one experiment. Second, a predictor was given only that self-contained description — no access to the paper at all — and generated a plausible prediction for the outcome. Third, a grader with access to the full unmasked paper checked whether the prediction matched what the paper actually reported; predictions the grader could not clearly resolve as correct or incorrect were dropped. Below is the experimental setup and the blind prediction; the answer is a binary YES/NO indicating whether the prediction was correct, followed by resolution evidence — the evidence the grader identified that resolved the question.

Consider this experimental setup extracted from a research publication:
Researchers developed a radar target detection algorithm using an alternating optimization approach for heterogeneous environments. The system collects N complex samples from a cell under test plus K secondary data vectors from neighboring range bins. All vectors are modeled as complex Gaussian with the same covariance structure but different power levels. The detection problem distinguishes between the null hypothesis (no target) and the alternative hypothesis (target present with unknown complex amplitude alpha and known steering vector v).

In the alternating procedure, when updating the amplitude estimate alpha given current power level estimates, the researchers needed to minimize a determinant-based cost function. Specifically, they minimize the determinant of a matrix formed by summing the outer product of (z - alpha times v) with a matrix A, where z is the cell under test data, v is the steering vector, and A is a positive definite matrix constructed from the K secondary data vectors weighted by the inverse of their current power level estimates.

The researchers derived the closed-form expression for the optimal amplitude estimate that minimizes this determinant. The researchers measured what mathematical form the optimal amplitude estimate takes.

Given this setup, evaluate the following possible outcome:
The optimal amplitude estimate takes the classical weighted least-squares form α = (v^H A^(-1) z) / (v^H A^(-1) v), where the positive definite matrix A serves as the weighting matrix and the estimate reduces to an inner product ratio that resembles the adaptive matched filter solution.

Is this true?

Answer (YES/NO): YES